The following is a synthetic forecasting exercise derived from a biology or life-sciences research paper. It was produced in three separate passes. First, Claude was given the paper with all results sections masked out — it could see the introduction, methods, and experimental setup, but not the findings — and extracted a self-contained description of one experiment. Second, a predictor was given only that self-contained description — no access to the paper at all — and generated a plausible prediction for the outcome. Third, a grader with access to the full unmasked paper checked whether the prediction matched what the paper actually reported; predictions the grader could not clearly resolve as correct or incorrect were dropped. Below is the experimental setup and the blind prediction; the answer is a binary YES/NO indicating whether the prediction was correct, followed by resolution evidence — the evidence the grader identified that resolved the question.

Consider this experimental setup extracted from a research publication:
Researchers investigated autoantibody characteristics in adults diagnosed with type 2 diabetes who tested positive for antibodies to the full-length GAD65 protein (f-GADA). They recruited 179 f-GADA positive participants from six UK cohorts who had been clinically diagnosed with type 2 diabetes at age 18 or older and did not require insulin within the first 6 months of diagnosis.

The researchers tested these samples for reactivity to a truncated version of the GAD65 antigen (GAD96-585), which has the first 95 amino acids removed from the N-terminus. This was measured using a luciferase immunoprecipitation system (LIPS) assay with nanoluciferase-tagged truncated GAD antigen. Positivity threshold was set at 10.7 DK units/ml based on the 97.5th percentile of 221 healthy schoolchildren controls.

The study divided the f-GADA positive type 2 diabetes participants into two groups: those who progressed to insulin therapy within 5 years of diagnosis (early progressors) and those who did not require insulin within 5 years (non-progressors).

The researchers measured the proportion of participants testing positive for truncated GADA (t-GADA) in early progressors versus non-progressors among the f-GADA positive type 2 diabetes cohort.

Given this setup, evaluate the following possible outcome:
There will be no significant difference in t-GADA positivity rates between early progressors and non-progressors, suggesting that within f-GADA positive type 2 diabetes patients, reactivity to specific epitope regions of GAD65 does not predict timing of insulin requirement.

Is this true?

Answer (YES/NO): NO